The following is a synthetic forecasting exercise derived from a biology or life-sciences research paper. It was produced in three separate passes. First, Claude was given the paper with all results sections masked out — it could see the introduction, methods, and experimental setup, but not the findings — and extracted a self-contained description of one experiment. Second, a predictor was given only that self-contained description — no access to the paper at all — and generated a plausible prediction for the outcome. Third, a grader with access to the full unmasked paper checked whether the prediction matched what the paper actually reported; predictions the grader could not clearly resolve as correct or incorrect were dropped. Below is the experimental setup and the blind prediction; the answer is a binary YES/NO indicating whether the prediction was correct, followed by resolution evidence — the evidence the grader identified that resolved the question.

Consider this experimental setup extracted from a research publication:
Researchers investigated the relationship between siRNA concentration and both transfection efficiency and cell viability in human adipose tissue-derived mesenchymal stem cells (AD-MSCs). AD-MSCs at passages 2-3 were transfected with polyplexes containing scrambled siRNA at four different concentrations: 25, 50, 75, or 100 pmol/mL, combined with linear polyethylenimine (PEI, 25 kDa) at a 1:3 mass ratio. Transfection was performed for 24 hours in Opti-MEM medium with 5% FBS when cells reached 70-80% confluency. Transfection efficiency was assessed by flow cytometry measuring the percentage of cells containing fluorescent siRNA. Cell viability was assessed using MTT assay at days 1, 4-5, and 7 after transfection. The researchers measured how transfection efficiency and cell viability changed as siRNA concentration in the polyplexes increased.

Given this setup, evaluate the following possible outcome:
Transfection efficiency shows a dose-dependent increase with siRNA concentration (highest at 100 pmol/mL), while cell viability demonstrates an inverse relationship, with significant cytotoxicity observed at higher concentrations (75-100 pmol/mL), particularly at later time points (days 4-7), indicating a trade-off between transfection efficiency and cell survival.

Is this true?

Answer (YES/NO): NO